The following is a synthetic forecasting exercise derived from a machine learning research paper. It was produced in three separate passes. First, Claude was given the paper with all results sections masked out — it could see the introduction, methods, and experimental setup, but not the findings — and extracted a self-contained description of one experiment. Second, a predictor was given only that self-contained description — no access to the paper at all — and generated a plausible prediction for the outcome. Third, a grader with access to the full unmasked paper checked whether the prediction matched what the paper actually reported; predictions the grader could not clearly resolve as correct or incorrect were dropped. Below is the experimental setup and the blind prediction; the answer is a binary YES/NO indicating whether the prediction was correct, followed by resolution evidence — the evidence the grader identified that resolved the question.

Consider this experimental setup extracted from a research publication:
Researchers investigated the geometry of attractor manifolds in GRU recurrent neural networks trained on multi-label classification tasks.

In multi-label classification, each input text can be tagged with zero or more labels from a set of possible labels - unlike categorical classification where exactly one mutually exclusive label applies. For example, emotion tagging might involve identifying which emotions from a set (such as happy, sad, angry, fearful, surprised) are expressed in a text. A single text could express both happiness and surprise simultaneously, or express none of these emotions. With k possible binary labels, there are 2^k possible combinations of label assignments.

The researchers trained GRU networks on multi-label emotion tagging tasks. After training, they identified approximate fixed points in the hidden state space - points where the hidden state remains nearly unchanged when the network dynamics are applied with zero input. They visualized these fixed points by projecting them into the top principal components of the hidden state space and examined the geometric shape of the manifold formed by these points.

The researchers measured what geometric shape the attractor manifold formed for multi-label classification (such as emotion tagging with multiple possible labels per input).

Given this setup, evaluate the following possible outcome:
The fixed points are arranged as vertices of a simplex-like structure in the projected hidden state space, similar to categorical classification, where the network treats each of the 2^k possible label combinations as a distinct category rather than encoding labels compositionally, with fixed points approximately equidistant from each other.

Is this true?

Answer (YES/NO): NO